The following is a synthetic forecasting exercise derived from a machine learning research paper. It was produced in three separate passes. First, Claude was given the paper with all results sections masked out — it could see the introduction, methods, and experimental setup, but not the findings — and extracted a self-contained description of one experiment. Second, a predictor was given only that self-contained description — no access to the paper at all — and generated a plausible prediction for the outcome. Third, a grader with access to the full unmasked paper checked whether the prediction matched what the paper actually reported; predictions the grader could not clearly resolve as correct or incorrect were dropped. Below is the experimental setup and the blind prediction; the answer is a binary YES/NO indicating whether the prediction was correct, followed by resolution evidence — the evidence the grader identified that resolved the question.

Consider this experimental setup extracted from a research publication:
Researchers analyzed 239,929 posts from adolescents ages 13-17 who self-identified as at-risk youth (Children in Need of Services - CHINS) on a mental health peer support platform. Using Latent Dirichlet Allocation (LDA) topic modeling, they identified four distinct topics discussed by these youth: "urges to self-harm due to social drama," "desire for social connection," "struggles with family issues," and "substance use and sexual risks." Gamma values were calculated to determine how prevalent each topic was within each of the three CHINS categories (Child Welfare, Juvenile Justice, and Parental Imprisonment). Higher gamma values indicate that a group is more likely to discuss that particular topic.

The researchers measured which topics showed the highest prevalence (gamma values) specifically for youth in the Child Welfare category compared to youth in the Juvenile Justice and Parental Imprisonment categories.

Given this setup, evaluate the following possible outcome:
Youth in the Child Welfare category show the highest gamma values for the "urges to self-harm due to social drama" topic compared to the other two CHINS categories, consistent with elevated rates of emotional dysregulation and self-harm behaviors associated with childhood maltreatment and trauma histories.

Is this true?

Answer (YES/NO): NO